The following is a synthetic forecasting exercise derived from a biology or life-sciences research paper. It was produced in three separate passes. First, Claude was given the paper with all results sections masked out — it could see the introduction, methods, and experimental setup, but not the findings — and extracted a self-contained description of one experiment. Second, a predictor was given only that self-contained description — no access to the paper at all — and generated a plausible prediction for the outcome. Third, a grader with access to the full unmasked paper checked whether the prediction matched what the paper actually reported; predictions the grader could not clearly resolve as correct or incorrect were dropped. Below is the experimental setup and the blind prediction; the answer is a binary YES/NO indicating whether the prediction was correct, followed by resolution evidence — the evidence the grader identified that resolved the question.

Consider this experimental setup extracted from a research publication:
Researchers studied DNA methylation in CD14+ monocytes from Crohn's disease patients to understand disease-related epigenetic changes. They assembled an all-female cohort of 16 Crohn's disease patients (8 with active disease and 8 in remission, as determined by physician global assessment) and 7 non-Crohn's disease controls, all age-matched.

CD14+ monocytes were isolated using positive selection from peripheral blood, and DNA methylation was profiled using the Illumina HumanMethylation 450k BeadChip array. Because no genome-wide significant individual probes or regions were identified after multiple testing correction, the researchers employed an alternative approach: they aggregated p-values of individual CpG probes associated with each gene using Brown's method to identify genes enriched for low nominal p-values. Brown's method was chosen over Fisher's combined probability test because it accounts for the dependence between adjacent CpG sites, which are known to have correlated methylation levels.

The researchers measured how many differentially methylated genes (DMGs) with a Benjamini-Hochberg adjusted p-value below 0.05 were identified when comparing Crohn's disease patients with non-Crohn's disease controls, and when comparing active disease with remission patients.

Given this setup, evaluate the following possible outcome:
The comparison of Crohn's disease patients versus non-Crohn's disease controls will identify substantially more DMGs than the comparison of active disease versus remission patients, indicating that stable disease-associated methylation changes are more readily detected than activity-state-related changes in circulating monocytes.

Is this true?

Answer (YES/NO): NO